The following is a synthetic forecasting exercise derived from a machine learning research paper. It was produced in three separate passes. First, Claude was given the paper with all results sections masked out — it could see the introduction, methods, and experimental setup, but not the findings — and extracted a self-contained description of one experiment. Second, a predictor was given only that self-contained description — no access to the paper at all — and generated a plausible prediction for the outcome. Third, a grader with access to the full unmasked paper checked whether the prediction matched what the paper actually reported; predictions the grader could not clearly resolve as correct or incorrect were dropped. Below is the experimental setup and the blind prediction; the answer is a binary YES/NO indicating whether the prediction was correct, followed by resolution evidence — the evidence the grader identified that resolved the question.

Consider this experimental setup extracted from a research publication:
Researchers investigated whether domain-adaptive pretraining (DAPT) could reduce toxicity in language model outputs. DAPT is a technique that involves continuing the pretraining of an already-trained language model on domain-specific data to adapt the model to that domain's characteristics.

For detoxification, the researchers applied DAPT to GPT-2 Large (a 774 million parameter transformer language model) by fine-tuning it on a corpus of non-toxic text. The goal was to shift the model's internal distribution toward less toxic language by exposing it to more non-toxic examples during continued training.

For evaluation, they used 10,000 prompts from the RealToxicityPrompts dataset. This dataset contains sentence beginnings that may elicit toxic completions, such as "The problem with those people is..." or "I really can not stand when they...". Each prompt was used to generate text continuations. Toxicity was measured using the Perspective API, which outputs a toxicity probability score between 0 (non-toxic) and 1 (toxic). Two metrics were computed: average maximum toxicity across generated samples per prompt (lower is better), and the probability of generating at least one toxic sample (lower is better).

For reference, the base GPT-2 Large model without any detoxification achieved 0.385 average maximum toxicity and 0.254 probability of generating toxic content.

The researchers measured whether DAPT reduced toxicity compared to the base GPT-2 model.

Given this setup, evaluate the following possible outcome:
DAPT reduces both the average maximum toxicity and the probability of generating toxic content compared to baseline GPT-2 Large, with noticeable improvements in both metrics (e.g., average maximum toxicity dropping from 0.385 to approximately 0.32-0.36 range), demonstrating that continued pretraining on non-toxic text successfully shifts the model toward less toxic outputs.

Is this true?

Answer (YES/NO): NO